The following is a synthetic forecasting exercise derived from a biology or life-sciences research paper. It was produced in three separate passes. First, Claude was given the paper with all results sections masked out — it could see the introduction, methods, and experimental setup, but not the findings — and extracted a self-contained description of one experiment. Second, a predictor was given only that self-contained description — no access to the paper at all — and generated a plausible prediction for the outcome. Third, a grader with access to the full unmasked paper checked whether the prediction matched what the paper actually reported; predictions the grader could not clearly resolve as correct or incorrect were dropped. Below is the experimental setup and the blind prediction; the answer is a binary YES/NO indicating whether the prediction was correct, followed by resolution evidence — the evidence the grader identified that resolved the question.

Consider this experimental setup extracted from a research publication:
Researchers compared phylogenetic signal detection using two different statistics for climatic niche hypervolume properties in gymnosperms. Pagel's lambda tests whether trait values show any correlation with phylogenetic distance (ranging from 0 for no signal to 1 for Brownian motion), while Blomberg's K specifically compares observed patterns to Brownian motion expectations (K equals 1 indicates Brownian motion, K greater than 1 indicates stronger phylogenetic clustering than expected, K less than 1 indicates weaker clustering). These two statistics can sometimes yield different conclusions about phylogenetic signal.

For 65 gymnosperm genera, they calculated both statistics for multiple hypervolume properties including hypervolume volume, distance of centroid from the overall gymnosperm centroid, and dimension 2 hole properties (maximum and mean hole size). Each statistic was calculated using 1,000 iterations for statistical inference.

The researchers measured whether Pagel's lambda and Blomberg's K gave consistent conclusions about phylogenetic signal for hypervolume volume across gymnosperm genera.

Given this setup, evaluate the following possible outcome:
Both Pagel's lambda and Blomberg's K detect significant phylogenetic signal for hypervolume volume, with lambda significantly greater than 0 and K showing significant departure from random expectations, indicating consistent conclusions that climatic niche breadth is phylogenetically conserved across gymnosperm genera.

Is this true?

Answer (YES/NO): NO